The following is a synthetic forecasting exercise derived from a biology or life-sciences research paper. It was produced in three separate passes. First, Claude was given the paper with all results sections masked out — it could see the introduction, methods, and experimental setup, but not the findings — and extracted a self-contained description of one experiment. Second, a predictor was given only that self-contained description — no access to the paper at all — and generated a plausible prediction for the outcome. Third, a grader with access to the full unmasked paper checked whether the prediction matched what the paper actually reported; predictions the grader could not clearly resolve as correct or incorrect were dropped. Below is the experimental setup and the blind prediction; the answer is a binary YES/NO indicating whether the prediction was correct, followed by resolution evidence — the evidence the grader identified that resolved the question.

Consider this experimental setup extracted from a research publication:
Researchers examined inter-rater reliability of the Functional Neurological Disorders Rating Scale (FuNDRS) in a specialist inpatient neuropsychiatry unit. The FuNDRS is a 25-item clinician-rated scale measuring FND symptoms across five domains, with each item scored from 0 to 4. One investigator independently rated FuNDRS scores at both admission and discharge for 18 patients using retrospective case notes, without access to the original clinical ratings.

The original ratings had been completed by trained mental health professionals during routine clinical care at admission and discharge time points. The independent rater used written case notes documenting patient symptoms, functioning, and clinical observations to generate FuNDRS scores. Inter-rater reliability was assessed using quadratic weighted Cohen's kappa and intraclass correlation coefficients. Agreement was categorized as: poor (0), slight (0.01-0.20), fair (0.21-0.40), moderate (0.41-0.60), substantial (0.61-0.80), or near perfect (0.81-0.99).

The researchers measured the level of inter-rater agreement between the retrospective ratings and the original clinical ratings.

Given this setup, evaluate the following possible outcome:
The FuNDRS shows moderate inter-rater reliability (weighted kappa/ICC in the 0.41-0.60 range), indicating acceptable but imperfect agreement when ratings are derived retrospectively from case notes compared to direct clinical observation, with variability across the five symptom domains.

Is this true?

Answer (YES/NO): NO